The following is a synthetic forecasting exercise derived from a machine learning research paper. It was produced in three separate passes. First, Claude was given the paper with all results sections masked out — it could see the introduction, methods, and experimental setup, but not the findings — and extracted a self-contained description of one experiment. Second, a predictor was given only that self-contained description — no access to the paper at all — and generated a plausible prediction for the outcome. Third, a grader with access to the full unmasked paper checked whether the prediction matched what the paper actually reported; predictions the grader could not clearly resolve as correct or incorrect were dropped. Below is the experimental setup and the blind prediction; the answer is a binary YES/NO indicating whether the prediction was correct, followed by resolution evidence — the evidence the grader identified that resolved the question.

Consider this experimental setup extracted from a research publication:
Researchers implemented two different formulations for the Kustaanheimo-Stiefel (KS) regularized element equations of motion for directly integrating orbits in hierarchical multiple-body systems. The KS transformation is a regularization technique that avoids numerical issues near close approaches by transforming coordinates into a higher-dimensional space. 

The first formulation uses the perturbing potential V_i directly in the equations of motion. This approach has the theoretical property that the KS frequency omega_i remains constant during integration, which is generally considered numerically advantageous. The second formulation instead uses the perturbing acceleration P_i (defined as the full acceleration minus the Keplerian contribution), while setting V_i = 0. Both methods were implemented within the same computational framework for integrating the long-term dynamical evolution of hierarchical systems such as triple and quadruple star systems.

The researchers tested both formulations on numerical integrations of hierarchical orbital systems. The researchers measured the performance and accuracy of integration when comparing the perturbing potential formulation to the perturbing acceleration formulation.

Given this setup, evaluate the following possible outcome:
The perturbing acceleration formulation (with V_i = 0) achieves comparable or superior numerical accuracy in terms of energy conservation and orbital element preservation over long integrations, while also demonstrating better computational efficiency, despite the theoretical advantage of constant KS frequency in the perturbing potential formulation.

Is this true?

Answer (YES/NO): NO